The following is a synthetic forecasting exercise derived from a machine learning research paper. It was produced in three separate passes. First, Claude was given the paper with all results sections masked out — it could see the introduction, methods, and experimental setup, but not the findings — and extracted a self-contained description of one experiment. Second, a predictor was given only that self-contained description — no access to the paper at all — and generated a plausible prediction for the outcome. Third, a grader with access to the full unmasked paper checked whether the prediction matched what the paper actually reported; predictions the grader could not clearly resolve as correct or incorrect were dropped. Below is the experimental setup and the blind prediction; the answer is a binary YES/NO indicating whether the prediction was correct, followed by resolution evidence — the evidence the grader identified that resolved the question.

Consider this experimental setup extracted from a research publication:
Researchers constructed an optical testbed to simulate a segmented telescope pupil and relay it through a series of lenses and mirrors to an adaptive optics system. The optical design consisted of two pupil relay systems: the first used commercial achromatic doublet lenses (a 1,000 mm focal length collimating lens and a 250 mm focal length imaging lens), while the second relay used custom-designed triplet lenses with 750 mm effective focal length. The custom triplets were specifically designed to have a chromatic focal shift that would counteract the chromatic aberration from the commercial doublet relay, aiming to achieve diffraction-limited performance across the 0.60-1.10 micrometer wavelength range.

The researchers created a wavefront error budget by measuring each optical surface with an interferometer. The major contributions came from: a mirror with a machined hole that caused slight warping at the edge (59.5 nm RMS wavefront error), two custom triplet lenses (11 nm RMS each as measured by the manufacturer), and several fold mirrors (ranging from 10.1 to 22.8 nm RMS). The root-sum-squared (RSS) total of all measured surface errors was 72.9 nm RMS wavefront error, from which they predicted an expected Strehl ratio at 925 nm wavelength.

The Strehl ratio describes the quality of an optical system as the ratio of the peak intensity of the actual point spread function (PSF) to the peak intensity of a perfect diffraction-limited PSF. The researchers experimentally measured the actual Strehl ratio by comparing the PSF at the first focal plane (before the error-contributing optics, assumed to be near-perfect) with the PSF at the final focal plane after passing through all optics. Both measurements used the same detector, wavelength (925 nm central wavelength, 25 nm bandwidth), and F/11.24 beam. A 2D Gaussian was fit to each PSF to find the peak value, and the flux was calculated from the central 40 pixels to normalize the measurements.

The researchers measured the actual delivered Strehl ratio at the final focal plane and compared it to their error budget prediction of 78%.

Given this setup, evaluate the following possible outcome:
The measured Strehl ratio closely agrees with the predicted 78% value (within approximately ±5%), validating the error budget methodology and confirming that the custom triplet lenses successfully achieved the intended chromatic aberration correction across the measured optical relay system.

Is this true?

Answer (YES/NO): NO